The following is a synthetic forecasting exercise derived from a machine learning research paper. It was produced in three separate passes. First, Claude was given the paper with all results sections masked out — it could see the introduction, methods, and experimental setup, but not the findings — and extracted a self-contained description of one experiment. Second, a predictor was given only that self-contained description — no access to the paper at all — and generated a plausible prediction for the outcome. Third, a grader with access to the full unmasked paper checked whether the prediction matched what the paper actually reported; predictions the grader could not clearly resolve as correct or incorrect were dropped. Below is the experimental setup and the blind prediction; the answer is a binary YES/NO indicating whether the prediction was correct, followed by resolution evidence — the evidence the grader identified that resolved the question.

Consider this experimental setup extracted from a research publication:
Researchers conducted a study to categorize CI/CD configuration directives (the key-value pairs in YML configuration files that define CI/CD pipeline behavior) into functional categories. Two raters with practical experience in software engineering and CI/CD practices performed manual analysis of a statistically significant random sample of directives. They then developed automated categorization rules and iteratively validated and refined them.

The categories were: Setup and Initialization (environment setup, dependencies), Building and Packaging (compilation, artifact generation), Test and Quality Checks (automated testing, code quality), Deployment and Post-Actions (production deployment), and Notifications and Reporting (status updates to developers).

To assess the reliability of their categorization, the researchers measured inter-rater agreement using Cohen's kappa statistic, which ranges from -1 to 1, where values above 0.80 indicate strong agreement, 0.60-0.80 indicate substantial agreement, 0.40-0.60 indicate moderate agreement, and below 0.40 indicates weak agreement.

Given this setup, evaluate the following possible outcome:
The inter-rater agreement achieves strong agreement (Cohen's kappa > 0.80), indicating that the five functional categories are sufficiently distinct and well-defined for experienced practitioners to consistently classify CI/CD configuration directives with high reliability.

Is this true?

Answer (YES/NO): NO